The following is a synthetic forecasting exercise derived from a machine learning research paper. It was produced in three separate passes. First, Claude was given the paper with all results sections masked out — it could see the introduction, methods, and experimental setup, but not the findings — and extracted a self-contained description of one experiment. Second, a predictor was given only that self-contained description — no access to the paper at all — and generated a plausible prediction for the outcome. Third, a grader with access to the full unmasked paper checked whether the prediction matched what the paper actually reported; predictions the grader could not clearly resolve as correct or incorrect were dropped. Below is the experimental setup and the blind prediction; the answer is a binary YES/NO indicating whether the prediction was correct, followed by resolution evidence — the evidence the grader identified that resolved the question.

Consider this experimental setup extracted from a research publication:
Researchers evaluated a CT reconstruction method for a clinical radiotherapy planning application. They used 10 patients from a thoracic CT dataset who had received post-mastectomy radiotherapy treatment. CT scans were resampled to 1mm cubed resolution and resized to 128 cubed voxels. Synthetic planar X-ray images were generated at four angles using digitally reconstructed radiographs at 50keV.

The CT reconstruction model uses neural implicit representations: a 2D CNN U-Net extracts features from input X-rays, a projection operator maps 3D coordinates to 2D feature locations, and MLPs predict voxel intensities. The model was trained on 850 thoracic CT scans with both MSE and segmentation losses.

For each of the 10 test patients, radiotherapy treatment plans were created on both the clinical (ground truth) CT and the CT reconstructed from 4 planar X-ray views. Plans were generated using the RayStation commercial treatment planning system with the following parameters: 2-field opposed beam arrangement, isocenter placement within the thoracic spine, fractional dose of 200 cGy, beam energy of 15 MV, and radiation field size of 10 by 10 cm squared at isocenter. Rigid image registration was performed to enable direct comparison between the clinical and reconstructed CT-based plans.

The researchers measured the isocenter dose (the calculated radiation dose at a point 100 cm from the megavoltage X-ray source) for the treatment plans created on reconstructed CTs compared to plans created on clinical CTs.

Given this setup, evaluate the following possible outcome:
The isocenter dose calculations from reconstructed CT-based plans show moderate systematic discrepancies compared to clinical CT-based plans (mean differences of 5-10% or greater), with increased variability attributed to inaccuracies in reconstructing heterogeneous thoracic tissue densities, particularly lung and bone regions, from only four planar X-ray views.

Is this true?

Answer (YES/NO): NO